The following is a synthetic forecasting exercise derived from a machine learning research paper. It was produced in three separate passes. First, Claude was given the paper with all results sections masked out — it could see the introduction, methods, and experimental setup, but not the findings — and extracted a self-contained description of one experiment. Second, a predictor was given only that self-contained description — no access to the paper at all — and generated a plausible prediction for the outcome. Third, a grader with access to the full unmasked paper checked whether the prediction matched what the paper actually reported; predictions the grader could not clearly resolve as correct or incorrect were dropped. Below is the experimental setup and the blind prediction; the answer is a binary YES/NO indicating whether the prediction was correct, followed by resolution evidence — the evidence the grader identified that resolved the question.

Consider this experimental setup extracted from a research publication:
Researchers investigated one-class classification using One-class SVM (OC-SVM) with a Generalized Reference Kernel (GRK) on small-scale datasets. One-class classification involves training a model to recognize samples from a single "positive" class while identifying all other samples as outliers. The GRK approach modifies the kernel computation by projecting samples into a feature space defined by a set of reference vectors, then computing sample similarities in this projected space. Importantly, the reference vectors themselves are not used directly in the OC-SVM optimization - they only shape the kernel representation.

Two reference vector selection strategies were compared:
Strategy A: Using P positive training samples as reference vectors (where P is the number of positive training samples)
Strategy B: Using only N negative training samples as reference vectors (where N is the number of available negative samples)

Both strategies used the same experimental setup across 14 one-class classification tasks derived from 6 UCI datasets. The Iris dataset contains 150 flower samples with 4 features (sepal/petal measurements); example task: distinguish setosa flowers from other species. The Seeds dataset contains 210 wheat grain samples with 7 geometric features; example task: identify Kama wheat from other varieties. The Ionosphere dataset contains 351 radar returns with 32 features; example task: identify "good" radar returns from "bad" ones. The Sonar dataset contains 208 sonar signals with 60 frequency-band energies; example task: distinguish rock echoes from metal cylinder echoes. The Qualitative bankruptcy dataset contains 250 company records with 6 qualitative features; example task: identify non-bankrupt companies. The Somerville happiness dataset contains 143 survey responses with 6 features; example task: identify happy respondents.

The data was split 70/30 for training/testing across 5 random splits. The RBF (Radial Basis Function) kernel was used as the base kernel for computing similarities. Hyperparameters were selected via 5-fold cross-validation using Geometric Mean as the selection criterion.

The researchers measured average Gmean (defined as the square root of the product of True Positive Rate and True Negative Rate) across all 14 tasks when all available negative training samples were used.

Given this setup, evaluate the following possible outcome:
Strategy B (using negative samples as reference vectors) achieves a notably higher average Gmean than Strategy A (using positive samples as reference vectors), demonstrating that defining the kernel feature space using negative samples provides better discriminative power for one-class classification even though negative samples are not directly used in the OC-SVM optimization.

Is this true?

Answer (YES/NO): YES